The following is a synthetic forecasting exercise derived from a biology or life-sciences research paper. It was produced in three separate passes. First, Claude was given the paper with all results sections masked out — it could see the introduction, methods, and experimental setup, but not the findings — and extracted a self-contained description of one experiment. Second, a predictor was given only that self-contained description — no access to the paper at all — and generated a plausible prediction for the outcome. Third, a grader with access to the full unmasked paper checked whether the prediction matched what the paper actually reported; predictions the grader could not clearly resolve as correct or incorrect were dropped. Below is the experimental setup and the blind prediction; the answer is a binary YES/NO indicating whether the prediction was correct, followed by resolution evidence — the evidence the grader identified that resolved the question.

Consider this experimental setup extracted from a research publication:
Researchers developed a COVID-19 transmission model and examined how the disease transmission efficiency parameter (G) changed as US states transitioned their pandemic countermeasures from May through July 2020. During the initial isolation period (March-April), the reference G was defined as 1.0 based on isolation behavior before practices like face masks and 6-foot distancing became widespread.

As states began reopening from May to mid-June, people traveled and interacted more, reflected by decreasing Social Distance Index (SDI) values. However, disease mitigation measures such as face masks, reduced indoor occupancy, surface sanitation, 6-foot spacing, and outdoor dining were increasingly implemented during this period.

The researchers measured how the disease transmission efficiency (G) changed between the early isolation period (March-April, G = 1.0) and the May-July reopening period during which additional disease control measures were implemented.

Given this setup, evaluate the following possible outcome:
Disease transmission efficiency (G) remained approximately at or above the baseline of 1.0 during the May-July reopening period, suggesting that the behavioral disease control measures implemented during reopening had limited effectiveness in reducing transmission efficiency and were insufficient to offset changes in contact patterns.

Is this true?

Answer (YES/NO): NO